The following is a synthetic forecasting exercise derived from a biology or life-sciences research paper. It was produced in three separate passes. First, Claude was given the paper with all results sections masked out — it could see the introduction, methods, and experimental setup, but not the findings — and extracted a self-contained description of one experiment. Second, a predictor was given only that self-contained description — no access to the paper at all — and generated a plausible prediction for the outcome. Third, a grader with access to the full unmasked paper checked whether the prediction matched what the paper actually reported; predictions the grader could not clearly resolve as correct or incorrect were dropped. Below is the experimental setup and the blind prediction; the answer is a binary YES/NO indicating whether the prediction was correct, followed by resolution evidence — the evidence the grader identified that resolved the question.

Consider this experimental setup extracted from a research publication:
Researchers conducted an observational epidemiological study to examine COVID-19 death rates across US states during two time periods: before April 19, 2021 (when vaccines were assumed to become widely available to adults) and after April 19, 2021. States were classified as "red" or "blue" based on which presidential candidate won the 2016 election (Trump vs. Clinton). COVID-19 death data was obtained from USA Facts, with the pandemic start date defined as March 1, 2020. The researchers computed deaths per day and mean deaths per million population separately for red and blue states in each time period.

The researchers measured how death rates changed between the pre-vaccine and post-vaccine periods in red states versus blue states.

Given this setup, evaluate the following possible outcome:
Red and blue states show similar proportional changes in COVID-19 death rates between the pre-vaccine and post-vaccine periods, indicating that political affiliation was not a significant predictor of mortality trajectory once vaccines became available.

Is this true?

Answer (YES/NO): NO